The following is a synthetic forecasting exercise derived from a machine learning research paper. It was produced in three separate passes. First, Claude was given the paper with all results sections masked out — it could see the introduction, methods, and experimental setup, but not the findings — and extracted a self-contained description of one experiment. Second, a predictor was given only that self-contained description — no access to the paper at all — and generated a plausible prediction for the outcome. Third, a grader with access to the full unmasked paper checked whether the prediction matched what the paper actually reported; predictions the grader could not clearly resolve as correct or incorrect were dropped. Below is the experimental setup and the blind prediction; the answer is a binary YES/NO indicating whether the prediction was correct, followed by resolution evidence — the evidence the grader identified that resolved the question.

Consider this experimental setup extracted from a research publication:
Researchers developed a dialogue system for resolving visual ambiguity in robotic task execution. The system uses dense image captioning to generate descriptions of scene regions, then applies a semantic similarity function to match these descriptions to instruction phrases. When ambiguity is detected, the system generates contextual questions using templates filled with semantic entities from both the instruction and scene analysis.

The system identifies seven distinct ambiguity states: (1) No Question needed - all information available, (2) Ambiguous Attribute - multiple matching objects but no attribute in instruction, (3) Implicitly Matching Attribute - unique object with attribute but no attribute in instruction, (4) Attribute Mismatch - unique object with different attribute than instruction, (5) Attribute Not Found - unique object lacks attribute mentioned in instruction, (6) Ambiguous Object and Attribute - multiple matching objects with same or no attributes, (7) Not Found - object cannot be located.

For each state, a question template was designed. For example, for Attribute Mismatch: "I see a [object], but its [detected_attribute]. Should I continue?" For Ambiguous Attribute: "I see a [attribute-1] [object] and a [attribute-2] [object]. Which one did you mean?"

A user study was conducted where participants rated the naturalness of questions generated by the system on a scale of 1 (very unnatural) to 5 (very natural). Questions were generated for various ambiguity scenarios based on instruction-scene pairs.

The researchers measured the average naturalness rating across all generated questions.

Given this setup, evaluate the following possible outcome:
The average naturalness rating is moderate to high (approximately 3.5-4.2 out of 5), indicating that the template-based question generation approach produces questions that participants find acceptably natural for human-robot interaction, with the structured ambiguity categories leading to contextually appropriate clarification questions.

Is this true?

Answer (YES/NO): YES